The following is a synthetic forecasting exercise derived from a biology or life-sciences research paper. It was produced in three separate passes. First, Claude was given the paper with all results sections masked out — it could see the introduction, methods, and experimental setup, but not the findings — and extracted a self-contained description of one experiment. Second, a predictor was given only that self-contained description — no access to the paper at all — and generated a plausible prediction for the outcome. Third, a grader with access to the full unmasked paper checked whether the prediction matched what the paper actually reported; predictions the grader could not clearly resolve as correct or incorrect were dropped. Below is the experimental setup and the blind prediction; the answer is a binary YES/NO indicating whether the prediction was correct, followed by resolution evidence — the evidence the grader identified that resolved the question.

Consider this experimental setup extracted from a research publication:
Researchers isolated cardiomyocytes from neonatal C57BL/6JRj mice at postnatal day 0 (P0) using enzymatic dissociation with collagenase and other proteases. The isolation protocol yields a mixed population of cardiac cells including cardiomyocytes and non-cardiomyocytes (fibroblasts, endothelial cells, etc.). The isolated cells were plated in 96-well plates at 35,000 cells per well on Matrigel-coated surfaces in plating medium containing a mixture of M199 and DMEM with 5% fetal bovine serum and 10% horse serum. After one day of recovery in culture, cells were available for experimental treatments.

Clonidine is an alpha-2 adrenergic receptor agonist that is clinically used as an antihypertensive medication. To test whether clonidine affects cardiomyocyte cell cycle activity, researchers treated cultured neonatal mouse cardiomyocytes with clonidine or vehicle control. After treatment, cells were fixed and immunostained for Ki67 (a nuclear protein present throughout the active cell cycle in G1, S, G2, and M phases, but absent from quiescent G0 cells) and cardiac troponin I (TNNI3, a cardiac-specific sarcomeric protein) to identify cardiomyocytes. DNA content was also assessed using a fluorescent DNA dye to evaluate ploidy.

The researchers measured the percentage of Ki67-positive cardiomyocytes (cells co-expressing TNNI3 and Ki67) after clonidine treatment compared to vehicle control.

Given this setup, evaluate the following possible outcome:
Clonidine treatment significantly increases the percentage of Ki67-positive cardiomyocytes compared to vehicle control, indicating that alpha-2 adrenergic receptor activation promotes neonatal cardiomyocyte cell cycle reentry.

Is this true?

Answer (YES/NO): YES